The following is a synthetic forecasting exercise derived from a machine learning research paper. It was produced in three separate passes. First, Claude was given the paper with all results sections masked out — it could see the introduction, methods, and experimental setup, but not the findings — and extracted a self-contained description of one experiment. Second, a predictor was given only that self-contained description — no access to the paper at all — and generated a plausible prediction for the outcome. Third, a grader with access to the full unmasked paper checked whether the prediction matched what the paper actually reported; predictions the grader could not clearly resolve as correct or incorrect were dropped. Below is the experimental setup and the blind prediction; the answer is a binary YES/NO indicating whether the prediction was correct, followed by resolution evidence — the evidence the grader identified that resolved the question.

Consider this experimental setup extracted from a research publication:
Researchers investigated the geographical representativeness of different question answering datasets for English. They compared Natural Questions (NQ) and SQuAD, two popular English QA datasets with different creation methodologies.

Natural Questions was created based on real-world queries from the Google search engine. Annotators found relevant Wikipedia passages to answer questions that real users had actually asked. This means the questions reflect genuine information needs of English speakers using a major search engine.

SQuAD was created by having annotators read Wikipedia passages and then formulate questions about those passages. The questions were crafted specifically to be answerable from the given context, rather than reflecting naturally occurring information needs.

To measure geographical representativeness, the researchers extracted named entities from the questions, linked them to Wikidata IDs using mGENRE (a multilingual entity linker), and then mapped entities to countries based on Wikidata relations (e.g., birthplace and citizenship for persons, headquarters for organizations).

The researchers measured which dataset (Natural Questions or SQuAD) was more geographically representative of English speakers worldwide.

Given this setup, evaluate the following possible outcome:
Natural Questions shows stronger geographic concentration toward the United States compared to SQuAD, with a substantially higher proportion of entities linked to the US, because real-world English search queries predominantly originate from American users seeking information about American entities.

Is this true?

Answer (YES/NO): NO